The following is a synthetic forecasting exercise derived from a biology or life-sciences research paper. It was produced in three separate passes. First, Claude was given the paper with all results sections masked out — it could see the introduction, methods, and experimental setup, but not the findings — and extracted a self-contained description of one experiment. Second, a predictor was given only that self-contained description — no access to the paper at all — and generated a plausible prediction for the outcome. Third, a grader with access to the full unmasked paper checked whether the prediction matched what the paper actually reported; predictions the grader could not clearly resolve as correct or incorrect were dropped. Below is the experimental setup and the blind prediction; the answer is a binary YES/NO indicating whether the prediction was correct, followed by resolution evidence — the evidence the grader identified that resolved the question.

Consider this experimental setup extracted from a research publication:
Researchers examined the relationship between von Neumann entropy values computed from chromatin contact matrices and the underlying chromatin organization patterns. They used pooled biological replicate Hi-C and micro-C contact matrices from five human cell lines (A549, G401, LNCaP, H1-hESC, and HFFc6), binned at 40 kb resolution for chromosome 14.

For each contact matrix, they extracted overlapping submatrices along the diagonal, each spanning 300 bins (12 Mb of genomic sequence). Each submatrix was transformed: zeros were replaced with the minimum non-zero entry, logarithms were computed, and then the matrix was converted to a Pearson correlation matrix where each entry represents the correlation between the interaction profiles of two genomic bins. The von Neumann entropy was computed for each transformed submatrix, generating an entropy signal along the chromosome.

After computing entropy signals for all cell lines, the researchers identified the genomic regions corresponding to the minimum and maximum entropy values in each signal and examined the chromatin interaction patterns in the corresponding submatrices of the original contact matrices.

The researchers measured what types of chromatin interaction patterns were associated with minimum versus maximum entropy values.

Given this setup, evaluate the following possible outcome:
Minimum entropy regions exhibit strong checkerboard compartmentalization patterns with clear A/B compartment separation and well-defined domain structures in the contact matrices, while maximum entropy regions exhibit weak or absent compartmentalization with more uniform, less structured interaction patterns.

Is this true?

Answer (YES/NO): NO